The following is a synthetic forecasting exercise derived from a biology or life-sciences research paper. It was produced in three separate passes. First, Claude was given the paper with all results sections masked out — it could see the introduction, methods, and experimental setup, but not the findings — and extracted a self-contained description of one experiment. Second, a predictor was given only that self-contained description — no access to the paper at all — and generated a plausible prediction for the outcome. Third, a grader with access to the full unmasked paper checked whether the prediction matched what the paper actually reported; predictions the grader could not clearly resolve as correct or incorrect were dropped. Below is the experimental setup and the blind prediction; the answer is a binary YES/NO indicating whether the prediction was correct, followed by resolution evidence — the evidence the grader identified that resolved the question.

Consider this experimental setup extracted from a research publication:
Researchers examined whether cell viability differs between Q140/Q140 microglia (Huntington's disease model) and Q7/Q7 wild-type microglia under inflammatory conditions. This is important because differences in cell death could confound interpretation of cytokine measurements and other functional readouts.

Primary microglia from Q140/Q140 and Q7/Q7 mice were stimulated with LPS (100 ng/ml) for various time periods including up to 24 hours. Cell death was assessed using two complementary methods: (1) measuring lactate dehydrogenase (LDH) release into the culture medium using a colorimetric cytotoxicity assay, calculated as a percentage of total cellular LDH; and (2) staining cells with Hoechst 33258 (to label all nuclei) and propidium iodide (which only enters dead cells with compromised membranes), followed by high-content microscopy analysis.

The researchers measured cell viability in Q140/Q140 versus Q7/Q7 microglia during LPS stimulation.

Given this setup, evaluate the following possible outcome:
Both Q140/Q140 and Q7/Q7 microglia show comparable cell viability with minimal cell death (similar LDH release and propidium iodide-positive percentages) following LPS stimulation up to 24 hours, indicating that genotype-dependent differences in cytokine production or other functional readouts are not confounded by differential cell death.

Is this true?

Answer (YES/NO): NO